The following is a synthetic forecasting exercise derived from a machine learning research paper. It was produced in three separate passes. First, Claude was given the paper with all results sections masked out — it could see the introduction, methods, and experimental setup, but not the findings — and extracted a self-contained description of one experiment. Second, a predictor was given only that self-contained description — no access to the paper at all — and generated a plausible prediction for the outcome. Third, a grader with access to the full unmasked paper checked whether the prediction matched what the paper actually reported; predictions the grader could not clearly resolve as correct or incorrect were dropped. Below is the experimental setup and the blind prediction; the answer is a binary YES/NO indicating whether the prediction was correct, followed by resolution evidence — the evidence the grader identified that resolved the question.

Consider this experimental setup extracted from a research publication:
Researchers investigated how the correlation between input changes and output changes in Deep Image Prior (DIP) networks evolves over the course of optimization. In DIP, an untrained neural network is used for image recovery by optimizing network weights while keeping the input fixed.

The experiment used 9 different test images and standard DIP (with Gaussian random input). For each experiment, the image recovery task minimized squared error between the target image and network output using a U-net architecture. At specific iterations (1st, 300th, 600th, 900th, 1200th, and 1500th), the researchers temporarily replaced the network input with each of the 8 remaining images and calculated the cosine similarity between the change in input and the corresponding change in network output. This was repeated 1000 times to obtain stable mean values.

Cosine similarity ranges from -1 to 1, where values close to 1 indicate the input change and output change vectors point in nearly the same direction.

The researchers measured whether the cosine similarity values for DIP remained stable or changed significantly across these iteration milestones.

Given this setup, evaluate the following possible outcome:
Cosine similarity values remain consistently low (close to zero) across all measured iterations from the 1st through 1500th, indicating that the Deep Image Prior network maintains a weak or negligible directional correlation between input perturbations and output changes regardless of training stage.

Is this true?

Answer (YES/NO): NO